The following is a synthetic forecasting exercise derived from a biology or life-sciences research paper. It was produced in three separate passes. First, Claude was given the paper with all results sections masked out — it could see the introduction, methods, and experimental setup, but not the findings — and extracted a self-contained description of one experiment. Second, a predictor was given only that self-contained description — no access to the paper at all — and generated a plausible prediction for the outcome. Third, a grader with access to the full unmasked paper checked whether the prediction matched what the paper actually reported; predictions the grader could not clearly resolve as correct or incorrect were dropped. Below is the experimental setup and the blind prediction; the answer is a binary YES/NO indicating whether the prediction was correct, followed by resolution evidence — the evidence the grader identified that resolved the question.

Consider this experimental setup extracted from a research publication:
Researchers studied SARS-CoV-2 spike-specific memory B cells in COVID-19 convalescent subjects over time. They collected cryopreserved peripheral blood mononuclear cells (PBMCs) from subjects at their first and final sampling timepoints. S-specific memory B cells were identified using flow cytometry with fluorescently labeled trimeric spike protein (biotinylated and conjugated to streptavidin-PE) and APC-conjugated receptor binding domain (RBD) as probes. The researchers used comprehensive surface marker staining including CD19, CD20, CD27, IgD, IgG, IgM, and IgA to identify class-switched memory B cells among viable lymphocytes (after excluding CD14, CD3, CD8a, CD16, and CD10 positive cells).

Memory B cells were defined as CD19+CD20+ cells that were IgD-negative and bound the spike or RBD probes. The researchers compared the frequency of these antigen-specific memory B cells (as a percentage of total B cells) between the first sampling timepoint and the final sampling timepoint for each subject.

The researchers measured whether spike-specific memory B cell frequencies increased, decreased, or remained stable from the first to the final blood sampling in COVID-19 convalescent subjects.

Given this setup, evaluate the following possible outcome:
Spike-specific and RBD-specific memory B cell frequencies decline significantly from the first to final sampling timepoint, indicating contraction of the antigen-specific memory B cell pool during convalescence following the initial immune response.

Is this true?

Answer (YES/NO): NO